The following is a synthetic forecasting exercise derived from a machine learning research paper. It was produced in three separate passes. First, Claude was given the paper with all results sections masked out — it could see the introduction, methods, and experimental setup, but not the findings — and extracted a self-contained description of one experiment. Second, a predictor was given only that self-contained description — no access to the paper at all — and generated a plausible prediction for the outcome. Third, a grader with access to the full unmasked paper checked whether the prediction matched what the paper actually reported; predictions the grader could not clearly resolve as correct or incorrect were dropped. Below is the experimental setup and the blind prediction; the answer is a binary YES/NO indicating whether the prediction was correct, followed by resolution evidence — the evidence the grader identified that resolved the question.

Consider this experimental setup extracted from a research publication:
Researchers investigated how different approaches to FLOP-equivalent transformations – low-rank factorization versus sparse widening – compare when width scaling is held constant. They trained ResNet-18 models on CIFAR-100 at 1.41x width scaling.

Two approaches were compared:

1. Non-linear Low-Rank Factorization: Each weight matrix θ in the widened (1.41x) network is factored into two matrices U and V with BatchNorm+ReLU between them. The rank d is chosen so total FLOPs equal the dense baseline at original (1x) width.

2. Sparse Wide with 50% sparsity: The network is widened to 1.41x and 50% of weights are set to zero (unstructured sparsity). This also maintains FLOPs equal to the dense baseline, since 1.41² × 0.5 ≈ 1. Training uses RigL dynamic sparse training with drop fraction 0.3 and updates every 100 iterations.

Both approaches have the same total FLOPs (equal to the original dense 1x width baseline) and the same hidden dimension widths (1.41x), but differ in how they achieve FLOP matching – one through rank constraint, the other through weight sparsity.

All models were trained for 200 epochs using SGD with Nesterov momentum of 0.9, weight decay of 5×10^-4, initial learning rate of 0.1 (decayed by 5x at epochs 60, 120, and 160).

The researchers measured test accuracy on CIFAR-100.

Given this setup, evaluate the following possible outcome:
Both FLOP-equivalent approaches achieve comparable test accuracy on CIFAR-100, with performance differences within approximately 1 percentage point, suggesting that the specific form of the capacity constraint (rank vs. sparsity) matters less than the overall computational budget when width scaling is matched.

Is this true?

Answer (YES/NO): NO